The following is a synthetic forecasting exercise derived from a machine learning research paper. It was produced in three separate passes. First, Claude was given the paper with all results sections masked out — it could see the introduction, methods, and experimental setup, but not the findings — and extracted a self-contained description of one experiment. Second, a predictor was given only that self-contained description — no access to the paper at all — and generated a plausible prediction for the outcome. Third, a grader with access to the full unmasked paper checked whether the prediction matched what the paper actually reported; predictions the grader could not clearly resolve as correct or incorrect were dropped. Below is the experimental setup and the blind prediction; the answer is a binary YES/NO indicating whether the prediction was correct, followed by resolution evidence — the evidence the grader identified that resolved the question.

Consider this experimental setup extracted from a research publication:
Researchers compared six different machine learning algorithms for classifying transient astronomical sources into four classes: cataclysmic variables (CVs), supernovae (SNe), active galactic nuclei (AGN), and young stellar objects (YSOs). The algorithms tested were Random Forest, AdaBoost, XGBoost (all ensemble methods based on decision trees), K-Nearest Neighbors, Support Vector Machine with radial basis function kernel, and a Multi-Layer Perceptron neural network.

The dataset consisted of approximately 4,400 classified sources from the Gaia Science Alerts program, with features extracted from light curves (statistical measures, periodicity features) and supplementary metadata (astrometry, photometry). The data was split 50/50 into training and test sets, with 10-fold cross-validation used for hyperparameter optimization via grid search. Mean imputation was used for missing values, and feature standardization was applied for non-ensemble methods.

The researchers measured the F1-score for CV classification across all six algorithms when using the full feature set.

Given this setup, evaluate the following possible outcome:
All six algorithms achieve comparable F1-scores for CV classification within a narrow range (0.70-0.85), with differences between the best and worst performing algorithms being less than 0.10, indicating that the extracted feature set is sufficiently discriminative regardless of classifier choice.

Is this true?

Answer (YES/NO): NO